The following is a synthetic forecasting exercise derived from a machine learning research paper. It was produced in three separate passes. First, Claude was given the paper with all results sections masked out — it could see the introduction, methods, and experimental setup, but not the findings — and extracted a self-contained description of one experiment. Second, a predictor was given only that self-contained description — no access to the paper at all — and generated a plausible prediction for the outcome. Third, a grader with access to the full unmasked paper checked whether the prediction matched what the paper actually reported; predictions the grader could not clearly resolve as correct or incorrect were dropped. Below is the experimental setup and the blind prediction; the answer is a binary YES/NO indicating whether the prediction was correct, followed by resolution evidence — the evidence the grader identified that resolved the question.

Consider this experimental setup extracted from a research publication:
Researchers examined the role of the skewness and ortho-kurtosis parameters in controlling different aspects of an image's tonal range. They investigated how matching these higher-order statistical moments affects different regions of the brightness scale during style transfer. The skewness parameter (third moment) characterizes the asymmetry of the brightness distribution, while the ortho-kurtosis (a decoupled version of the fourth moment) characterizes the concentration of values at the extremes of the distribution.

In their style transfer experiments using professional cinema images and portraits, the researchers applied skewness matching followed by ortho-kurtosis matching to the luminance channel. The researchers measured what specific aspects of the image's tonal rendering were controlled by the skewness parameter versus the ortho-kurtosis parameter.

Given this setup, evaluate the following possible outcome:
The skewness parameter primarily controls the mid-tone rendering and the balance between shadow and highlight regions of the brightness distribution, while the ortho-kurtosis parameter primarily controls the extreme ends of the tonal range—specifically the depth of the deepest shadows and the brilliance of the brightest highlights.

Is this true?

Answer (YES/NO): NO